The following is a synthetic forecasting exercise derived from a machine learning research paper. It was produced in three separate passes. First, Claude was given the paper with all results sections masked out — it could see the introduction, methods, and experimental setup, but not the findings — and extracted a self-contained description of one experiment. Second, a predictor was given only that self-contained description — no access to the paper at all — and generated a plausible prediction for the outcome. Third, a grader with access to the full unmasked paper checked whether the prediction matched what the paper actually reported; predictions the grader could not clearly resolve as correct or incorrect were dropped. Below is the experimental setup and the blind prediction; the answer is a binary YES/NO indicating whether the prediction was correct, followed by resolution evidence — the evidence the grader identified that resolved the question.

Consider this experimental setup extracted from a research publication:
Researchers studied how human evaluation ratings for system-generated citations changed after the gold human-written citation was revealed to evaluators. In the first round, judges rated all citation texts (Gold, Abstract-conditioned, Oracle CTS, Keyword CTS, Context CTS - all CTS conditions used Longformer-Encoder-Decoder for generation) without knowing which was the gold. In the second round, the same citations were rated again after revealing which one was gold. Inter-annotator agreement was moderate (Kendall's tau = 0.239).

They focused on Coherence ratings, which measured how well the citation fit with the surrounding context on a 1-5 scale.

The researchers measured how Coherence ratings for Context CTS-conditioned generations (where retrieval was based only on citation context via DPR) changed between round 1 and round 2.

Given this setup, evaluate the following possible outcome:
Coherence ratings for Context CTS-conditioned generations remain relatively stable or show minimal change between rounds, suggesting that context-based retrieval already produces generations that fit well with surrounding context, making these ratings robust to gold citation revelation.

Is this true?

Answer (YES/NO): NO